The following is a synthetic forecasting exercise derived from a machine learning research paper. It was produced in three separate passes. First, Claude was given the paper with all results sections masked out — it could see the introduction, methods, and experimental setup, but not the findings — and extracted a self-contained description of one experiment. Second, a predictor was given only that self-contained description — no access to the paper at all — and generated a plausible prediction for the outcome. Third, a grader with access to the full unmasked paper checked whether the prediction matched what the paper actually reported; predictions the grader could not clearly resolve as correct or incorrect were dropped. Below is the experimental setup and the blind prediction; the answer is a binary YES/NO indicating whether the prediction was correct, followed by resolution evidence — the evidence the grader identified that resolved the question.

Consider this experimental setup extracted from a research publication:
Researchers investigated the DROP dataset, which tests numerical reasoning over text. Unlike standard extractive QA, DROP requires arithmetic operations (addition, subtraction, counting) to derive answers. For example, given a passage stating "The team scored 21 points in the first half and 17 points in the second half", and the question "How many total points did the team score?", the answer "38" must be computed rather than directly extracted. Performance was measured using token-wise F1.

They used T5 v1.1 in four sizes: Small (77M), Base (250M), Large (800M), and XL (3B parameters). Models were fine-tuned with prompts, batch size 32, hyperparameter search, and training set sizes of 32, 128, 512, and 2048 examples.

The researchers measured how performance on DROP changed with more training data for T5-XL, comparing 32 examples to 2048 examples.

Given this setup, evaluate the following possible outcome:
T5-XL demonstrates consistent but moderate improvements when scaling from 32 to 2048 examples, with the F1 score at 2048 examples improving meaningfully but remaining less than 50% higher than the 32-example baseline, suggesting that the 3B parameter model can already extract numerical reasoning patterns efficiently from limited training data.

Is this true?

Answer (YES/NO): YES